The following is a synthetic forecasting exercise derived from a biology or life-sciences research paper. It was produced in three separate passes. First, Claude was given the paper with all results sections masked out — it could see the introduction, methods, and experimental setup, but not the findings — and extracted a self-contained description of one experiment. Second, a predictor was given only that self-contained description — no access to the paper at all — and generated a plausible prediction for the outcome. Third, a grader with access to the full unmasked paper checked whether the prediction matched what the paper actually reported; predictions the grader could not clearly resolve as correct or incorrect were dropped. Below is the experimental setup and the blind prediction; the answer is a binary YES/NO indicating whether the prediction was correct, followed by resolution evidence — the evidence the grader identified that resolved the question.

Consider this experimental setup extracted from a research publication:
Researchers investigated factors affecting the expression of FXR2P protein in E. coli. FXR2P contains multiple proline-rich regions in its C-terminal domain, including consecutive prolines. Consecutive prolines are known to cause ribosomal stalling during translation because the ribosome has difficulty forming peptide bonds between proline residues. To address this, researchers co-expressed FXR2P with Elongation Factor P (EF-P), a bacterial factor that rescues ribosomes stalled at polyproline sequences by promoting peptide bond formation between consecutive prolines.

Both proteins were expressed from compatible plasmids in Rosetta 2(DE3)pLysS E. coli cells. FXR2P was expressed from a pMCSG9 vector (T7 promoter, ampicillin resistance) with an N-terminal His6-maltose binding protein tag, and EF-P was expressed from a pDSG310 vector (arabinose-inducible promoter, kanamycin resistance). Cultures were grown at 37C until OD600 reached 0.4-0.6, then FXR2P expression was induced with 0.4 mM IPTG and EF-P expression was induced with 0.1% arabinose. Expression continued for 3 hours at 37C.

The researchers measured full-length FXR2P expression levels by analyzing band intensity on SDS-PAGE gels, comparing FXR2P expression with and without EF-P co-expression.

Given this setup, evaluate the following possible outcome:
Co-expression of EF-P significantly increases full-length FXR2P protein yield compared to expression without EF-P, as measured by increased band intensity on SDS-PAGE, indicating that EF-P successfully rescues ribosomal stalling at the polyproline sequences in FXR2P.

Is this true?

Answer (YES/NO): NO